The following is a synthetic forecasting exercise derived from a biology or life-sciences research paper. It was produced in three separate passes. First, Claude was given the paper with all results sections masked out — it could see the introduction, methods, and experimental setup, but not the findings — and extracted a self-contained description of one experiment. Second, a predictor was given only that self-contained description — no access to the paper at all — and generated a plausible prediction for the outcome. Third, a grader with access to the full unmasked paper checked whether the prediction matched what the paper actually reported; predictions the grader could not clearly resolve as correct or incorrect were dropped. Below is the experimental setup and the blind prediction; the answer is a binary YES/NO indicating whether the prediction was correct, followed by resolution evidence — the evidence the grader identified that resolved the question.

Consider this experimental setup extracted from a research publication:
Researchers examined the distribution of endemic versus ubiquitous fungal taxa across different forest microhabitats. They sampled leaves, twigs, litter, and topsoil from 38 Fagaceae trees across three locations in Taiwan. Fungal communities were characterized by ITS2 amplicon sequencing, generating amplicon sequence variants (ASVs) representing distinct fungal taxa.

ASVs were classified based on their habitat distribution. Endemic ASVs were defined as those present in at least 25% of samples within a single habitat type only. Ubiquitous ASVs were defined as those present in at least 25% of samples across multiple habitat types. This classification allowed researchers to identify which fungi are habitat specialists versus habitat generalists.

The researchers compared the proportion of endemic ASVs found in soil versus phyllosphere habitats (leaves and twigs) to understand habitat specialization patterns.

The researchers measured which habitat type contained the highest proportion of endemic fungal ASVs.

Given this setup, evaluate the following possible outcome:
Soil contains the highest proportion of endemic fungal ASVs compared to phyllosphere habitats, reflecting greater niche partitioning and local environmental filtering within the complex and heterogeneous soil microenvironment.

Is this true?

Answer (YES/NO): YES